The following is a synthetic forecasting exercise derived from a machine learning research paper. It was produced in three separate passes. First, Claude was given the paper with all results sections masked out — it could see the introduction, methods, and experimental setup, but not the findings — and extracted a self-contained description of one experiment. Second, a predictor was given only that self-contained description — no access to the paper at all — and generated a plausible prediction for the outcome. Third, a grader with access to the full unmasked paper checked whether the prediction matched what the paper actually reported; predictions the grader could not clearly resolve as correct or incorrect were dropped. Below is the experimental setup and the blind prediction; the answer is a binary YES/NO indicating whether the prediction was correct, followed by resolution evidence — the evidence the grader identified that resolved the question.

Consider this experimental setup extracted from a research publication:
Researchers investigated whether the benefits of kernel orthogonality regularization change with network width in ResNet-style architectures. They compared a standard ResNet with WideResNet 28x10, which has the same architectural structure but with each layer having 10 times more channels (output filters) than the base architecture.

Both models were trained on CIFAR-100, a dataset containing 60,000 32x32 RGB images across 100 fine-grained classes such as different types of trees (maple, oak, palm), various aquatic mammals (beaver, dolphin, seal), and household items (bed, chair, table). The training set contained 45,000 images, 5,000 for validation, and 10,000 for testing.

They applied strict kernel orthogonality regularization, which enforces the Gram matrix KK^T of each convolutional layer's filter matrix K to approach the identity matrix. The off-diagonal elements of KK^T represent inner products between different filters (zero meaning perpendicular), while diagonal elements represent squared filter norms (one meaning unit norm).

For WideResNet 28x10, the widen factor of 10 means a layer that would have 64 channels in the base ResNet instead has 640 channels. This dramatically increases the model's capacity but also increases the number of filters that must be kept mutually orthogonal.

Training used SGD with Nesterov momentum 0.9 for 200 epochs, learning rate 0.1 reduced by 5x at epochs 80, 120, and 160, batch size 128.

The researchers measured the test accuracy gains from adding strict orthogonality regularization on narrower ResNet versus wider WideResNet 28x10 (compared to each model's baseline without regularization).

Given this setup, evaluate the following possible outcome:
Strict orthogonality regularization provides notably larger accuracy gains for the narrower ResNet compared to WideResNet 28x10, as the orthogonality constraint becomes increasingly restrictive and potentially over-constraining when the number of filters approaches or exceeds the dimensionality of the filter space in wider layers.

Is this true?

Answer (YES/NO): YES